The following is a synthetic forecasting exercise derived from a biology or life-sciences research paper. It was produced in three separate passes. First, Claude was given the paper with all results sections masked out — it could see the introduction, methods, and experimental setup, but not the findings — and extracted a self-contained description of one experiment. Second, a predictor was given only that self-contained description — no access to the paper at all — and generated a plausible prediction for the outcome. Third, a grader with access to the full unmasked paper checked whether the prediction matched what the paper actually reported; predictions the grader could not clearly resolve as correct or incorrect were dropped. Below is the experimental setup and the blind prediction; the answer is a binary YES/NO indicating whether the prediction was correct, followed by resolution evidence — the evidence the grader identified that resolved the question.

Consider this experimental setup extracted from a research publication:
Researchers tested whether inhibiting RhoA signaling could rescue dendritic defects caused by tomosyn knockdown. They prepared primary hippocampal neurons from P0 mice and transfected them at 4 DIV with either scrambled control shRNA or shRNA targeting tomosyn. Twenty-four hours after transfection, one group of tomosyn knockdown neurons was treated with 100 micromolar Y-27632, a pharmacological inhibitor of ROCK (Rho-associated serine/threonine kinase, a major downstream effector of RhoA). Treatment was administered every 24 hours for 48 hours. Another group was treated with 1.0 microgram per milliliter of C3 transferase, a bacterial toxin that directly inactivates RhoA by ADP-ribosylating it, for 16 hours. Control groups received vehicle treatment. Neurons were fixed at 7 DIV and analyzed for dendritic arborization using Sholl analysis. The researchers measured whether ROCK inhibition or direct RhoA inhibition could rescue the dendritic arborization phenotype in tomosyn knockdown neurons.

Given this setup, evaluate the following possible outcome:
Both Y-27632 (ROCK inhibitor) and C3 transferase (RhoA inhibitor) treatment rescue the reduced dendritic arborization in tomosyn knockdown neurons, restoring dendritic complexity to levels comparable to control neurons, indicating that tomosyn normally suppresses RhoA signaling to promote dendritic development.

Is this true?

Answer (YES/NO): YES